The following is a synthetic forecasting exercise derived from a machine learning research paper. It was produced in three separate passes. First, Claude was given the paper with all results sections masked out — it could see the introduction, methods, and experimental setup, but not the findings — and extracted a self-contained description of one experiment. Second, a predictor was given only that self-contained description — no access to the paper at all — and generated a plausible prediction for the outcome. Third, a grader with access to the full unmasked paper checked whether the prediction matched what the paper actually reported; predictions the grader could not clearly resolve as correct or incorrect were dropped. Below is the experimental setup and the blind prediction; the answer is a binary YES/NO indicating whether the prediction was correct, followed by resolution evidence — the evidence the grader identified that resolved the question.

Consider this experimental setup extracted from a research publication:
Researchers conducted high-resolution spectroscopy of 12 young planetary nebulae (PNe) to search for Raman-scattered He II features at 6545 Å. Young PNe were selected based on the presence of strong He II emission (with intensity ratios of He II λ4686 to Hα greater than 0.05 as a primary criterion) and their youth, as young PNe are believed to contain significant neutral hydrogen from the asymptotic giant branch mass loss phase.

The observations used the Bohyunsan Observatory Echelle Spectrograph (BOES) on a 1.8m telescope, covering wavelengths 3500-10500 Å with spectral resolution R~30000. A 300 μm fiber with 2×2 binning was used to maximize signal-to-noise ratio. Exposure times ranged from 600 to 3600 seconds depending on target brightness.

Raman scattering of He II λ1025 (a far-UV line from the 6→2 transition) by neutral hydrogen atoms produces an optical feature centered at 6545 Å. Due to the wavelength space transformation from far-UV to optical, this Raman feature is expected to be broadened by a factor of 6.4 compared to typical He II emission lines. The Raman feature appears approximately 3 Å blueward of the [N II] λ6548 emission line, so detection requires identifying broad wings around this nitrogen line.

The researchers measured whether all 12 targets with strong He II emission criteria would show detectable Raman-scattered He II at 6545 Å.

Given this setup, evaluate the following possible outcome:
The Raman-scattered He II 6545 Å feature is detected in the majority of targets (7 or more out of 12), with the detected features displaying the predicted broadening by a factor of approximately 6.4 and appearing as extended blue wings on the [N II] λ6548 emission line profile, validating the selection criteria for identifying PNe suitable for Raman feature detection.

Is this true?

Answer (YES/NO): NO